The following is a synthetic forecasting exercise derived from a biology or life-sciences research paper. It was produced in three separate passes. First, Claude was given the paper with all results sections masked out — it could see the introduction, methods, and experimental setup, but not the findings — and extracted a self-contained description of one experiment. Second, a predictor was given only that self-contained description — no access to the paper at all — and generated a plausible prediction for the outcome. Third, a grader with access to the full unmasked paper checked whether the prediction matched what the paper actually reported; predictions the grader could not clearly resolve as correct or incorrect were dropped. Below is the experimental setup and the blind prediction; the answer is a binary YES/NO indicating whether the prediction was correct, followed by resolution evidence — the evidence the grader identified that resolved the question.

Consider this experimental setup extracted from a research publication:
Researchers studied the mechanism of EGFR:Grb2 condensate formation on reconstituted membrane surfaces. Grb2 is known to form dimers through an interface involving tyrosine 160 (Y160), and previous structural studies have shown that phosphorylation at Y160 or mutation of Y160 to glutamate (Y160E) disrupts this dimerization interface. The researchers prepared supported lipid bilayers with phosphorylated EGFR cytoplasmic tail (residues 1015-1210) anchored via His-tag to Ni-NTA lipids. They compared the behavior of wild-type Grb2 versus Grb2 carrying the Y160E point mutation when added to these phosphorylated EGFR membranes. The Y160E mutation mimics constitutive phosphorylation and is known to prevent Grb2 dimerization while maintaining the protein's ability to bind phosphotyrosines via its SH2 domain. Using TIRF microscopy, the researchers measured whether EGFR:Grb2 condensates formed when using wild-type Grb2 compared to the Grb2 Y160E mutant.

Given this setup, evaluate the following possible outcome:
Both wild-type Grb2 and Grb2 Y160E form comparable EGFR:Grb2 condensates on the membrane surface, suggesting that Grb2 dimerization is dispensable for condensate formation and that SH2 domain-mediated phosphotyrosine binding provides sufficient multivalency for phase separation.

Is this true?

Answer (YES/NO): NO